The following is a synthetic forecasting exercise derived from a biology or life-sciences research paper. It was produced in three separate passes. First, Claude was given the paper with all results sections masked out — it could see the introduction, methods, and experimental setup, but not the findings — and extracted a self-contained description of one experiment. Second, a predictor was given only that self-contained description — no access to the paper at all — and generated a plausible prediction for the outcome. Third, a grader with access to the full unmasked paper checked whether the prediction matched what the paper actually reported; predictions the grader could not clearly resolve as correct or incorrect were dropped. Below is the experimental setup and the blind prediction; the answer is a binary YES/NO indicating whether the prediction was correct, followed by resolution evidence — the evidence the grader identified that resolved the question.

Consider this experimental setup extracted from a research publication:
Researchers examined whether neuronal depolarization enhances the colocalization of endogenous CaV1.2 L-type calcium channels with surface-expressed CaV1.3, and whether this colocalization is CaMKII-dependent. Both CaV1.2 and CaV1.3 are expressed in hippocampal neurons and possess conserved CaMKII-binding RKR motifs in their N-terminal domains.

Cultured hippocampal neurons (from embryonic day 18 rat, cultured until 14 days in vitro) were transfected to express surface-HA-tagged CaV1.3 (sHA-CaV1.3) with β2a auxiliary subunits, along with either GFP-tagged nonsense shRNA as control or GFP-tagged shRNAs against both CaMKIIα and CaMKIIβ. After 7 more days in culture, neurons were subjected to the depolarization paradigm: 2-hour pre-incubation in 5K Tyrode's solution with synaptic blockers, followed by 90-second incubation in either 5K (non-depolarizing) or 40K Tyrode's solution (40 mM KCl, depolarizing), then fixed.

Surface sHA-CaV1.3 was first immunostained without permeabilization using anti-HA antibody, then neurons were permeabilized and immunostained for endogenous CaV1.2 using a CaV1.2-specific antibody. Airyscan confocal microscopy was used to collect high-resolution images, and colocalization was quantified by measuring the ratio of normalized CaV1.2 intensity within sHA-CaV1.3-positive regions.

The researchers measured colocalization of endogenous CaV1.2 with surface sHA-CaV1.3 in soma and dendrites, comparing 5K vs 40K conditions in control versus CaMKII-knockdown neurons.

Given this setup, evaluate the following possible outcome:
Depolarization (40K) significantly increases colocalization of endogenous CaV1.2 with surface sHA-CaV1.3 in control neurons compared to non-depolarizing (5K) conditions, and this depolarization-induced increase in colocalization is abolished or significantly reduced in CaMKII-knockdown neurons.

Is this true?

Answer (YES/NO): YES